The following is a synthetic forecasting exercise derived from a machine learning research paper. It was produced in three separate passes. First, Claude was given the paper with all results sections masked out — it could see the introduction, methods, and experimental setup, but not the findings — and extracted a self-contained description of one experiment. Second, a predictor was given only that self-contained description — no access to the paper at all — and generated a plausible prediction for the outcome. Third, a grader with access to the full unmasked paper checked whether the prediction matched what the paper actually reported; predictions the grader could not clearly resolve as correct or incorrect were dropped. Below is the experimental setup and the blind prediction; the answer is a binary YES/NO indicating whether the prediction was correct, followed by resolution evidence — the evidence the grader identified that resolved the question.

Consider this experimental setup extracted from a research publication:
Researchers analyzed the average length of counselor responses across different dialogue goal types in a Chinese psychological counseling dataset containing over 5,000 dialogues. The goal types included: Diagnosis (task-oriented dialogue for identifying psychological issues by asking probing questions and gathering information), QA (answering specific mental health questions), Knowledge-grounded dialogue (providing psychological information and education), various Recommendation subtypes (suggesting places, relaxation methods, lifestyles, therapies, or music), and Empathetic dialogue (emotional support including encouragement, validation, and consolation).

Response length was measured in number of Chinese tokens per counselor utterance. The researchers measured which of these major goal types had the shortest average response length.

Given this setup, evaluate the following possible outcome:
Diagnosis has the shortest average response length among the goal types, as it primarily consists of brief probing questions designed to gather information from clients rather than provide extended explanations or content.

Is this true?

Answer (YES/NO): NO